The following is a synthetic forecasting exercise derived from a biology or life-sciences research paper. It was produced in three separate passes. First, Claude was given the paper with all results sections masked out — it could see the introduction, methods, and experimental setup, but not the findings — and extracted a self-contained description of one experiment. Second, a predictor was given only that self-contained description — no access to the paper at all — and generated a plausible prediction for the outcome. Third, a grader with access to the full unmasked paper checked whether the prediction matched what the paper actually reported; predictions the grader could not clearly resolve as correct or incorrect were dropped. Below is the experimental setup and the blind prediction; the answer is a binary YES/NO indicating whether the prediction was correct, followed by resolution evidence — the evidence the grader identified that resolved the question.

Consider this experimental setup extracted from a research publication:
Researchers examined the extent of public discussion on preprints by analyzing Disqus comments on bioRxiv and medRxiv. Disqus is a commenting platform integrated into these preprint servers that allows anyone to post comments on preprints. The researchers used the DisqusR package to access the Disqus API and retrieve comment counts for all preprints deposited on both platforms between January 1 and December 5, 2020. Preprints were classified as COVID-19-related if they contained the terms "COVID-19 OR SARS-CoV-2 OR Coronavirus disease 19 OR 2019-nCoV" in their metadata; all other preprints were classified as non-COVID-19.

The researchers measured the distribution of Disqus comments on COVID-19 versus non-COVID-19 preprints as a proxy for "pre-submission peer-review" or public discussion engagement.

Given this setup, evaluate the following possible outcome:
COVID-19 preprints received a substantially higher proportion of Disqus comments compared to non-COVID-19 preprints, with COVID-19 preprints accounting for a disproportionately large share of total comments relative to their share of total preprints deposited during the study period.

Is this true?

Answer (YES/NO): YES